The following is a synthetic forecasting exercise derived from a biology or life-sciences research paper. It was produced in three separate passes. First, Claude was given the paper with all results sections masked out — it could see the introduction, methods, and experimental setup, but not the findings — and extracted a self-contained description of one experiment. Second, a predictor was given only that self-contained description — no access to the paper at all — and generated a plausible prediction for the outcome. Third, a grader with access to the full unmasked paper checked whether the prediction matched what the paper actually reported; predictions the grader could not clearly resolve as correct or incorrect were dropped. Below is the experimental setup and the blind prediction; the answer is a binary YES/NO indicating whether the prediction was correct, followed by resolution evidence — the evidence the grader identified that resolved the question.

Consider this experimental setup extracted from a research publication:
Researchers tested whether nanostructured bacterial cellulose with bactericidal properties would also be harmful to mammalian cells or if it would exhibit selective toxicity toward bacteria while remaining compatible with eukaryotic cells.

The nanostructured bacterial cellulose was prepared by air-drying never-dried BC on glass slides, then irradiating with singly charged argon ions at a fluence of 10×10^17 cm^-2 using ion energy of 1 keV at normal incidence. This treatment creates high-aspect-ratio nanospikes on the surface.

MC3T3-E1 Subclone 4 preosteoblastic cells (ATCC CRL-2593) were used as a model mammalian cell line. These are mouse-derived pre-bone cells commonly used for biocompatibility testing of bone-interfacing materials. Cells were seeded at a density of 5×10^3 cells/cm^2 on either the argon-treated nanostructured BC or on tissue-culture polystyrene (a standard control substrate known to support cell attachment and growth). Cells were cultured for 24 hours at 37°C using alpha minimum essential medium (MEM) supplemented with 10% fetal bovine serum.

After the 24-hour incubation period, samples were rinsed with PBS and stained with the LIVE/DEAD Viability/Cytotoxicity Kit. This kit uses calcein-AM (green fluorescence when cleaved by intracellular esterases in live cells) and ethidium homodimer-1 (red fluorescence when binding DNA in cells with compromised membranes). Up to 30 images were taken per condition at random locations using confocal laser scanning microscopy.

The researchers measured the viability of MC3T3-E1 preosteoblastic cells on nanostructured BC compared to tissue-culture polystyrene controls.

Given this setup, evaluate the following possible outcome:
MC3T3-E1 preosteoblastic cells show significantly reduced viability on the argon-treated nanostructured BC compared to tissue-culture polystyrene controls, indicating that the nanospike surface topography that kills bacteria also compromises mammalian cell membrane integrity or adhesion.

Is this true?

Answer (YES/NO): NO